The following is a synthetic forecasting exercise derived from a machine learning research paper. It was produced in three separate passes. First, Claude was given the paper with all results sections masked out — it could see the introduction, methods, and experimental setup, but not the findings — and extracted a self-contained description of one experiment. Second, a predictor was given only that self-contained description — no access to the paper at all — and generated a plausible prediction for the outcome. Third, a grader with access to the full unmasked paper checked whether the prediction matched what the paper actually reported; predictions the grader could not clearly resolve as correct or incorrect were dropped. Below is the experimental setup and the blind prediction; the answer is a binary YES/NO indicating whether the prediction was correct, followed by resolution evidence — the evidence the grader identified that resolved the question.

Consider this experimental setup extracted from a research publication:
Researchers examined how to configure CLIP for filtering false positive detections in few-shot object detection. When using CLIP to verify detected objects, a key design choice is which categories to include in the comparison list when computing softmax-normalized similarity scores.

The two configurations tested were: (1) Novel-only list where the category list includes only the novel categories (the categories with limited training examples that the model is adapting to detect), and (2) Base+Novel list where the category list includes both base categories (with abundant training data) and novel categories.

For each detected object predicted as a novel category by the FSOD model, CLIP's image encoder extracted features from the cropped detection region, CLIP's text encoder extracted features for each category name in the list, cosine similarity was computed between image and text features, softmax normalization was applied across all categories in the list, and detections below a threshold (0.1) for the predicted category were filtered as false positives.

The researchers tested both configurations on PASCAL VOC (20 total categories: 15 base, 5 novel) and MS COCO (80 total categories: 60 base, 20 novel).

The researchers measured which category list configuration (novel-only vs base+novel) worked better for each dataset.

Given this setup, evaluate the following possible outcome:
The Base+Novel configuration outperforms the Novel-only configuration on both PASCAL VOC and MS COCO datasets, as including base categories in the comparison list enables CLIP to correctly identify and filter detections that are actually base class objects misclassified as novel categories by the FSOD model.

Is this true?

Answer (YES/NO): NO